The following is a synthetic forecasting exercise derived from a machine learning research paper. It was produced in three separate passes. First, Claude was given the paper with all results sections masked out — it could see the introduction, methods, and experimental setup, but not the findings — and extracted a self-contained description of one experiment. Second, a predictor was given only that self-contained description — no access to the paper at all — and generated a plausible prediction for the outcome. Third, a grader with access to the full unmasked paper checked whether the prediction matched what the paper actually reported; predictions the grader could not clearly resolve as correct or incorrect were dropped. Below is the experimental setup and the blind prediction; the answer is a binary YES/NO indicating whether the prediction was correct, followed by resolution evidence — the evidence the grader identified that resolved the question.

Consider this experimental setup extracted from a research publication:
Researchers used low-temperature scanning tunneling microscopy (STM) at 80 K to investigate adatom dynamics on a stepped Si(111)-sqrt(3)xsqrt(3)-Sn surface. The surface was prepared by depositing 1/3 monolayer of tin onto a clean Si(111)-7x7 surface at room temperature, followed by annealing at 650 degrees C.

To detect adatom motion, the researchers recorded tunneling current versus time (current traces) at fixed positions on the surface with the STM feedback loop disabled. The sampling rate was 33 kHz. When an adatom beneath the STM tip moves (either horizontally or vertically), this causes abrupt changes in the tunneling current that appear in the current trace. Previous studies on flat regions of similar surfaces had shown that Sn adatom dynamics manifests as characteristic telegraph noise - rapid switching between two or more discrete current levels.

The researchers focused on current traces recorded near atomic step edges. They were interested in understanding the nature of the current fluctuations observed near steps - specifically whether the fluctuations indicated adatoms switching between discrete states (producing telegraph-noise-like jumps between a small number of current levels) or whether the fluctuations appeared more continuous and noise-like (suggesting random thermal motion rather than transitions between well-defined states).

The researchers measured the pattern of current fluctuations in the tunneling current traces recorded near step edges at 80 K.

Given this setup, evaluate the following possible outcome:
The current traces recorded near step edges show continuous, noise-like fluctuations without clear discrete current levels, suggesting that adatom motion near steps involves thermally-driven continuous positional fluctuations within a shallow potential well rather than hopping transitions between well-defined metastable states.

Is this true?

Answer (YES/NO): NO